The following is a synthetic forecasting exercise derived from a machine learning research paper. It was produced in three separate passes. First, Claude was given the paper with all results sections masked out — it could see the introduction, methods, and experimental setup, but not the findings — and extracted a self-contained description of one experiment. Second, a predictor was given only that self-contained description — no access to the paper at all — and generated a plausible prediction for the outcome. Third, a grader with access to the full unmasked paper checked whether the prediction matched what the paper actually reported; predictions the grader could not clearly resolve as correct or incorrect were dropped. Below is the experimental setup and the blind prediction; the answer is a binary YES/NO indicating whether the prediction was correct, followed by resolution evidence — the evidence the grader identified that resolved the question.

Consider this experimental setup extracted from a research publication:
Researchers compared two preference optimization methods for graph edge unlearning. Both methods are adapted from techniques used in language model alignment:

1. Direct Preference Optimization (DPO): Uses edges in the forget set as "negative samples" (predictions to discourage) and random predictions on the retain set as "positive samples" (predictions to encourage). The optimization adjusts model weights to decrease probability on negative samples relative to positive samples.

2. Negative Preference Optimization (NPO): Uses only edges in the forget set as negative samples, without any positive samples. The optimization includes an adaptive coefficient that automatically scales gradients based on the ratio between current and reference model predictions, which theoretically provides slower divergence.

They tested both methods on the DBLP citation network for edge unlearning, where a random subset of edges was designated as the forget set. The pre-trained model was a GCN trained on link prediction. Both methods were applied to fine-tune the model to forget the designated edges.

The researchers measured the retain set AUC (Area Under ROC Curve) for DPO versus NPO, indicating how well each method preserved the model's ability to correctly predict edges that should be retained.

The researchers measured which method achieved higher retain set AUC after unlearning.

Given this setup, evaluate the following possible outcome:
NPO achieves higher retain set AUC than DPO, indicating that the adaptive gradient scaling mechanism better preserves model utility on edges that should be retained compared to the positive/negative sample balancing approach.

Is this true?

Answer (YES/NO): YES